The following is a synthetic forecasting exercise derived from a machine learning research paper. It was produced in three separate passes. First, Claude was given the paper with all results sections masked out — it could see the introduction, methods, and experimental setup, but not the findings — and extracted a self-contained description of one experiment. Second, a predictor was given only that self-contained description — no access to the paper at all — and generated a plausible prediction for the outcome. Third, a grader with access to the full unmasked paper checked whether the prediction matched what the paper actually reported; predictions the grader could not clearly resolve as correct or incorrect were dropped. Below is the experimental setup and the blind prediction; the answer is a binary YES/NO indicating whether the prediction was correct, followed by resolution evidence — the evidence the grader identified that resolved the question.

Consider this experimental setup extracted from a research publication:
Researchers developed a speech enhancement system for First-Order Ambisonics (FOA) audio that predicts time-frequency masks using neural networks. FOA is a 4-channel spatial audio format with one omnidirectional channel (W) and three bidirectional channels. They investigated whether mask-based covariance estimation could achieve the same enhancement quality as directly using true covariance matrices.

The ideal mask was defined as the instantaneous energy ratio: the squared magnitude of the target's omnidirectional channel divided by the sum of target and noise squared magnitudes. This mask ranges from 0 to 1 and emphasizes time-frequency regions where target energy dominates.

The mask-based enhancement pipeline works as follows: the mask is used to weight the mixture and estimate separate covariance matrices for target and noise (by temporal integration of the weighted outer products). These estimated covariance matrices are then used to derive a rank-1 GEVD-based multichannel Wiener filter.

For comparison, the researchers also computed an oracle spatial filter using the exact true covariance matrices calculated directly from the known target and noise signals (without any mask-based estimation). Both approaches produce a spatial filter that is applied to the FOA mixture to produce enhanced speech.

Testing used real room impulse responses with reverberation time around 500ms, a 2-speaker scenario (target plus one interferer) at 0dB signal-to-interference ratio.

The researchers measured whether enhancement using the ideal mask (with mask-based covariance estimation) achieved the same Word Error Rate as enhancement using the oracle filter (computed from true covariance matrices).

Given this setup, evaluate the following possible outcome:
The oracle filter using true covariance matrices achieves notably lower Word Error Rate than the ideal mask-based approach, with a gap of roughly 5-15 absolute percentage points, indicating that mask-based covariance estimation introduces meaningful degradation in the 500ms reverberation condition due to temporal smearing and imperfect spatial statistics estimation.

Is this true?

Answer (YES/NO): NO